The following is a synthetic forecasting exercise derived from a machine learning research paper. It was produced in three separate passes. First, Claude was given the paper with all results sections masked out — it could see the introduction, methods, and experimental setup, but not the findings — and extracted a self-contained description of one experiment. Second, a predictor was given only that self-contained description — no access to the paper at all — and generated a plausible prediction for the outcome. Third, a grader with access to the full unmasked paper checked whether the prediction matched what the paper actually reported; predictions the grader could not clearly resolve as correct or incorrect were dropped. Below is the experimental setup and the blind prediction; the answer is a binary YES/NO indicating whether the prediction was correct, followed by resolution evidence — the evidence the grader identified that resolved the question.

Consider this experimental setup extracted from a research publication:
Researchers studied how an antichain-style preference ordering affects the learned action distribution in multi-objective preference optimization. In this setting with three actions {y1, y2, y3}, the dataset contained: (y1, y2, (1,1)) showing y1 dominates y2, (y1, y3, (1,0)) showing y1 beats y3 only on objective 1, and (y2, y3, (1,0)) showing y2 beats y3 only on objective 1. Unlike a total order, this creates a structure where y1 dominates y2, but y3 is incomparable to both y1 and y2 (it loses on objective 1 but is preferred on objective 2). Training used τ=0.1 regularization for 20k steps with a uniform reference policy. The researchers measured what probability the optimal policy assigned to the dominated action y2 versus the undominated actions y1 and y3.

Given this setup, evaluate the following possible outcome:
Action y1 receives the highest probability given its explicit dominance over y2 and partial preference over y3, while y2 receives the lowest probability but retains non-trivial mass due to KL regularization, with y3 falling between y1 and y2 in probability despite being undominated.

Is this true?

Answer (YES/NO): NO